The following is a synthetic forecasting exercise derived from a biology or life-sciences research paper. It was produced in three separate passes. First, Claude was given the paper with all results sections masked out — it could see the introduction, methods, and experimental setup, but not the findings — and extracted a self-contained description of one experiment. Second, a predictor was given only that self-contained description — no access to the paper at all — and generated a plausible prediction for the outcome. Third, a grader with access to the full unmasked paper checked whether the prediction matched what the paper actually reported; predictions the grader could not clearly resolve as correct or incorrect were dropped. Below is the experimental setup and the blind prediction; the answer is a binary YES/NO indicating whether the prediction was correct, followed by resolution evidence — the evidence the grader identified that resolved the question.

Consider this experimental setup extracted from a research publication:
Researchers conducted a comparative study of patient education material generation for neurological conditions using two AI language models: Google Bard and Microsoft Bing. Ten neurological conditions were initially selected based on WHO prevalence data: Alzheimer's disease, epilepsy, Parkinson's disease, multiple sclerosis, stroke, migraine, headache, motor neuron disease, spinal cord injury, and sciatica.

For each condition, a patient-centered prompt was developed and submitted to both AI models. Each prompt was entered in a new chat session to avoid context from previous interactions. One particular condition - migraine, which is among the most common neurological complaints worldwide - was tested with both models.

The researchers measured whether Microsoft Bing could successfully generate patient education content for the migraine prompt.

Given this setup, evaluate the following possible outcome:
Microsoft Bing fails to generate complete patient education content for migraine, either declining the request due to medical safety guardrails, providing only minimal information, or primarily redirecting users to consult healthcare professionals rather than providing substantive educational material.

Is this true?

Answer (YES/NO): NO